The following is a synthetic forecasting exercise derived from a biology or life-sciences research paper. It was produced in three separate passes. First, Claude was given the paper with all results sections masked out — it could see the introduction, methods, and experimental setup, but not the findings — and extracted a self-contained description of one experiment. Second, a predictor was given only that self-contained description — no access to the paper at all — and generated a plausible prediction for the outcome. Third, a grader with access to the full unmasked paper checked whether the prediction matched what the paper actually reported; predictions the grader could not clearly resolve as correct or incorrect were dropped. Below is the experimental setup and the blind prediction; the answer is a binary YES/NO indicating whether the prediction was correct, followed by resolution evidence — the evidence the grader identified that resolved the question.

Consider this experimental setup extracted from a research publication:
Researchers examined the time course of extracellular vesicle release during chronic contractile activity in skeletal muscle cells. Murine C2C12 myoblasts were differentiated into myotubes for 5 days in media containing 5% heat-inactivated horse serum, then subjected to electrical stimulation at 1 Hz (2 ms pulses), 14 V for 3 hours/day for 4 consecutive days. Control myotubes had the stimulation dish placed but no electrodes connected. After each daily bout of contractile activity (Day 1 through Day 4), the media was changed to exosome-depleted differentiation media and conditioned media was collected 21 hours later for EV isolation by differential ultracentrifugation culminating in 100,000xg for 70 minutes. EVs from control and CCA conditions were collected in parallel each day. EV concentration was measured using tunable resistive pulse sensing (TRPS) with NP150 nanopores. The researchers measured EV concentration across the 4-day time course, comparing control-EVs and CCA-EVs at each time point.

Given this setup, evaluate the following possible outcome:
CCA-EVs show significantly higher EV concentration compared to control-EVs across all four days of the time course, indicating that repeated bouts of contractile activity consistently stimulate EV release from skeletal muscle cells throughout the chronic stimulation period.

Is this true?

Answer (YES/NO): NO